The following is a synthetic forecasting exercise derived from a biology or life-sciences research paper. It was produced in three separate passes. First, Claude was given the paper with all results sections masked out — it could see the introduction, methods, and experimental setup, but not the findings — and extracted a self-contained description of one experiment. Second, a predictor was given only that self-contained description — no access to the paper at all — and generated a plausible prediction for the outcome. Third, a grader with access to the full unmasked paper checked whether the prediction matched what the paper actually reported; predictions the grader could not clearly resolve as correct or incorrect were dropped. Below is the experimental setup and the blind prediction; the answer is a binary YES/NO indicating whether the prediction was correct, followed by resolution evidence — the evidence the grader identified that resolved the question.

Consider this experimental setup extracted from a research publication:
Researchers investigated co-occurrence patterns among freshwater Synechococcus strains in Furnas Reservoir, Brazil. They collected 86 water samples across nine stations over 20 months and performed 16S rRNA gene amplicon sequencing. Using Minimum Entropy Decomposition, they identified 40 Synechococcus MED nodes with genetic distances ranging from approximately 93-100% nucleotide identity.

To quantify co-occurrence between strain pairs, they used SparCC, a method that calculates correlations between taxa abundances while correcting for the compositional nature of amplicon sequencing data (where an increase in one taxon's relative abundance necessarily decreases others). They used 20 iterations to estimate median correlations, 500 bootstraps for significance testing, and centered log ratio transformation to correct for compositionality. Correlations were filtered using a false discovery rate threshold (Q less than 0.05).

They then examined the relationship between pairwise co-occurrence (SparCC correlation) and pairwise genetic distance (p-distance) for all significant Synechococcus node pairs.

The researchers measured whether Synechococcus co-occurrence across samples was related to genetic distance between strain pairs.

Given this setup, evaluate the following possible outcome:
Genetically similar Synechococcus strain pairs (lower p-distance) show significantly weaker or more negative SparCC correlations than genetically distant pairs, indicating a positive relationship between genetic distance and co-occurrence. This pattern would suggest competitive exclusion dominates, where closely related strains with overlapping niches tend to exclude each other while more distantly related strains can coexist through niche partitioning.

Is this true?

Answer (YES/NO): NO